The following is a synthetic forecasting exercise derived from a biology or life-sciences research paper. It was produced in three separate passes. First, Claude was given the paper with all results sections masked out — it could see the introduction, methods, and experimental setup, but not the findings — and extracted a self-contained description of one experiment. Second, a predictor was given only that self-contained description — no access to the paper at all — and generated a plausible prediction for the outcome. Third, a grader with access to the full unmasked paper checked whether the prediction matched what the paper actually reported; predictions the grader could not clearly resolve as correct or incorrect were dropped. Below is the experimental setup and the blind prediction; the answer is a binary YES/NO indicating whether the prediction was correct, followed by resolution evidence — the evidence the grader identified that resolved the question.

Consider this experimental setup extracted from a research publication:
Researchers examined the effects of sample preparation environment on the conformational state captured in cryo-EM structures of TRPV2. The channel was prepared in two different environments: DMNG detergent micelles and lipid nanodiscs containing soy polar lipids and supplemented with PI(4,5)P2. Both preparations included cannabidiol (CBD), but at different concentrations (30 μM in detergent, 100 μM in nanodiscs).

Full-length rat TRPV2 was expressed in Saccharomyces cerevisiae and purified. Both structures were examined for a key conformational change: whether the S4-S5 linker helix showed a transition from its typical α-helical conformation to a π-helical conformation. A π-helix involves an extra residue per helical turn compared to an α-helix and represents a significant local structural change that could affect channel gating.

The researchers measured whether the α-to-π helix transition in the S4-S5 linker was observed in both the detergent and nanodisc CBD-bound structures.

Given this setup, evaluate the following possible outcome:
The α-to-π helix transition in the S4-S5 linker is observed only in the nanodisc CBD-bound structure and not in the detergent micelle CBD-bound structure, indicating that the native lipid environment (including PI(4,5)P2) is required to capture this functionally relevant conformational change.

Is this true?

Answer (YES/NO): NO